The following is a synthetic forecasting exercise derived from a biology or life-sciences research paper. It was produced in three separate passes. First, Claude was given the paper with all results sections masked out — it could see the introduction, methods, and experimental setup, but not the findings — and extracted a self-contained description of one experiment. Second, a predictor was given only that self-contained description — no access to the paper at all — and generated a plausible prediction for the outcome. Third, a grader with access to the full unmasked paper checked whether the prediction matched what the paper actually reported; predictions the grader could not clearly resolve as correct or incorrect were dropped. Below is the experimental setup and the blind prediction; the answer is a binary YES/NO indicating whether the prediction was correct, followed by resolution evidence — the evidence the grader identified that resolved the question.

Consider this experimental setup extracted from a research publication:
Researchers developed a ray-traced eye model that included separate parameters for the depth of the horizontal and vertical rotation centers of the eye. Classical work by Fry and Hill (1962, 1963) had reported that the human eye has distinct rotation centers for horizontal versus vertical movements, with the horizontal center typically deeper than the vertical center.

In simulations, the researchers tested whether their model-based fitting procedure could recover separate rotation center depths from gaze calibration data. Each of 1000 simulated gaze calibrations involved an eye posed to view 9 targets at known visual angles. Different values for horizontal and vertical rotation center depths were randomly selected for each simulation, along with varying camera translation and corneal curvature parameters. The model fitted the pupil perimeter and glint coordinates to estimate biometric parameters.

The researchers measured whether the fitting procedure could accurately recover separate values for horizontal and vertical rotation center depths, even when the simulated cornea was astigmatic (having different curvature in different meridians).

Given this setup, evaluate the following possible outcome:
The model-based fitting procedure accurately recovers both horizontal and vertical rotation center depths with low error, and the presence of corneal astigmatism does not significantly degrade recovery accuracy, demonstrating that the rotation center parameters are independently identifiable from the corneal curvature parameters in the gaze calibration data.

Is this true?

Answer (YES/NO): YES